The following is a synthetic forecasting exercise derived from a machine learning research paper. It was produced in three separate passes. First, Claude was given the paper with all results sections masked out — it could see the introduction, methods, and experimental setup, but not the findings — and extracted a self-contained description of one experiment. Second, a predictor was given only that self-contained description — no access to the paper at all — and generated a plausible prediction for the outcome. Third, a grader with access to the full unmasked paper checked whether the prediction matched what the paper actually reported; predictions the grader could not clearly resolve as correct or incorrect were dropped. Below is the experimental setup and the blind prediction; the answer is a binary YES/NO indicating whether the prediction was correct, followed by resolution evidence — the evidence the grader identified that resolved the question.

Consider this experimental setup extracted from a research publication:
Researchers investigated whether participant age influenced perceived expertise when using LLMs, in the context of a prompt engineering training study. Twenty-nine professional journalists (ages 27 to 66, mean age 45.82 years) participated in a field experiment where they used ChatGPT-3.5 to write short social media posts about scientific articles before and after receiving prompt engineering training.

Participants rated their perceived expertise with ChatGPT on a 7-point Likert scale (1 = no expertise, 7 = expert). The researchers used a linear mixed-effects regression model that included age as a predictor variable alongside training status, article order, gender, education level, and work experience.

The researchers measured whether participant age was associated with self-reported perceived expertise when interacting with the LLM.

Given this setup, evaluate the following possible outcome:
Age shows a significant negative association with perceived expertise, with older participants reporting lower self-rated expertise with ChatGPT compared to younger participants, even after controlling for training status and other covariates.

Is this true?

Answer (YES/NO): YES